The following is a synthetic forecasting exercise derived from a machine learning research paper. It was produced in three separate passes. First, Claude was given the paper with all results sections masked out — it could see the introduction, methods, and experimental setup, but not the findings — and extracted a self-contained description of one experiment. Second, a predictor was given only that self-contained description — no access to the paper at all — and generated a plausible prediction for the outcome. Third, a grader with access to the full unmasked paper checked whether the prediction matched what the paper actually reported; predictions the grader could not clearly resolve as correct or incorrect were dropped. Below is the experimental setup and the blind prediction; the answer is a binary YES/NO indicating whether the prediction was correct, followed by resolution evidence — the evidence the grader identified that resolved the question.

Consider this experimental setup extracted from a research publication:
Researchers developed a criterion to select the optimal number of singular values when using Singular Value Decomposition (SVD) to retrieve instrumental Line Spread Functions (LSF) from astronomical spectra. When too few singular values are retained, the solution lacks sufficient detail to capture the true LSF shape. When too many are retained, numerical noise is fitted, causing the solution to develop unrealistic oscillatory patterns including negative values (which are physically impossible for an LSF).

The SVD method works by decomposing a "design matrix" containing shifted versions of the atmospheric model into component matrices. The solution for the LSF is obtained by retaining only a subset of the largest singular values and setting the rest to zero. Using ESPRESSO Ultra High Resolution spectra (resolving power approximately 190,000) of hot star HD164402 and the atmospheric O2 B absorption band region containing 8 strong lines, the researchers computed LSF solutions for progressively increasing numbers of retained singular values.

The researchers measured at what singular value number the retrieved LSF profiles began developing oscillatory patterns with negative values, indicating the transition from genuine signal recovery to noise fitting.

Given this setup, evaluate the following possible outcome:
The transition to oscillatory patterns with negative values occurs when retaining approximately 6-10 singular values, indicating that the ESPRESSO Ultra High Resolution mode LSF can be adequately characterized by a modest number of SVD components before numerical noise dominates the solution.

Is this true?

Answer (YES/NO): NO